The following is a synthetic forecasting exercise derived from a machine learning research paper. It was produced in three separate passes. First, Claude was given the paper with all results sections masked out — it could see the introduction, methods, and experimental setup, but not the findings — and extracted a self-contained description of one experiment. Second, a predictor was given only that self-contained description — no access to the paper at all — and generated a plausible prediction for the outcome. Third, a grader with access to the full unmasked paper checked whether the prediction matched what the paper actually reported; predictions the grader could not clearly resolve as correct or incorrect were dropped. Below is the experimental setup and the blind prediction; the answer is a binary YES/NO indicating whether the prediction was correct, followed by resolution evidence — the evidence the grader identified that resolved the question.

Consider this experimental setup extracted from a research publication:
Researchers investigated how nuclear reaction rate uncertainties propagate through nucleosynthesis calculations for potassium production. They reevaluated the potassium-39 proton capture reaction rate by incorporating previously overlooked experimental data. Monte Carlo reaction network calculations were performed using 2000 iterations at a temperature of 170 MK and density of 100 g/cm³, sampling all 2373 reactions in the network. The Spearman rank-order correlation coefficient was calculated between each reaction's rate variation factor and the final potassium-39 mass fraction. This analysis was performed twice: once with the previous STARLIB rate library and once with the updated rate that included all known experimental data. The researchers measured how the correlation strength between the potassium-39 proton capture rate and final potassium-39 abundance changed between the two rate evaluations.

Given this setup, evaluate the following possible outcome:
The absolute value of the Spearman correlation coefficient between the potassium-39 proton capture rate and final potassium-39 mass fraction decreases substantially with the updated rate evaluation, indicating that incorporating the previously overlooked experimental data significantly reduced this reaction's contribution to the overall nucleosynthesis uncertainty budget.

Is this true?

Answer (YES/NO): NO